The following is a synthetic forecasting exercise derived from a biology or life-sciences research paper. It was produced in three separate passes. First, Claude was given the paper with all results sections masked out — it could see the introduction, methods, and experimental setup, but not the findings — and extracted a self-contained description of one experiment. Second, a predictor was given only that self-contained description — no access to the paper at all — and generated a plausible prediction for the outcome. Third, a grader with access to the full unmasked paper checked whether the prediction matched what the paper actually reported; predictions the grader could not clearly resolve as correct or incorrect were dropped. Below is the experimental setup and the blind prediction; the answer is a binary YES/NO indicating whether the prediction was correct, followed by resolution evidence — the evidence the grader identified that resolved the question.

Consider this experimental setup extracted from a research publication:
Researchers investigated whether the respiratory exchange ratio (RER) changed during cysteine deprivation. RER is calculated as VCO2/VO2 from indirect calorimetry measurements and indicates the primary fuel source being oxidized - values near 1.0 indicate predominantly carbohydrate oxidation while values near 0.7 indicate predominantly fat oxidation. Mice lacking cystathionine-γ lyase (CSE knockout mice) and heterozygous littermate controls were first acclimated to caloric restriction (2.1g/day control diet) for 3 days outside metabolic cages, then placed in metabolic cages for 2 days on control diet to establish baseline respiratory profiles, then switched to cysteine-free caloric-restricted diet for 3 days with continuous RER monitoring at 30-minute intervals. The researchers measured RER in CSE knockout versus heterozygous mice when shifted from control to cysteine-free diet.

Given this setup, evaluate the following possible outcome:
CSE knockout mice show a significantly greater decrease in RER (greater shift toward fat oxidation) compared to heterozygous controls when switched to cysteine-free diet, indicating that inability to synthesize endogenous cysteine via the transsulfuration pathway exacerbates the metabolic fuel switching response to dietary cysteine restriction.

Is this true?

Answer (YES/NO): YES